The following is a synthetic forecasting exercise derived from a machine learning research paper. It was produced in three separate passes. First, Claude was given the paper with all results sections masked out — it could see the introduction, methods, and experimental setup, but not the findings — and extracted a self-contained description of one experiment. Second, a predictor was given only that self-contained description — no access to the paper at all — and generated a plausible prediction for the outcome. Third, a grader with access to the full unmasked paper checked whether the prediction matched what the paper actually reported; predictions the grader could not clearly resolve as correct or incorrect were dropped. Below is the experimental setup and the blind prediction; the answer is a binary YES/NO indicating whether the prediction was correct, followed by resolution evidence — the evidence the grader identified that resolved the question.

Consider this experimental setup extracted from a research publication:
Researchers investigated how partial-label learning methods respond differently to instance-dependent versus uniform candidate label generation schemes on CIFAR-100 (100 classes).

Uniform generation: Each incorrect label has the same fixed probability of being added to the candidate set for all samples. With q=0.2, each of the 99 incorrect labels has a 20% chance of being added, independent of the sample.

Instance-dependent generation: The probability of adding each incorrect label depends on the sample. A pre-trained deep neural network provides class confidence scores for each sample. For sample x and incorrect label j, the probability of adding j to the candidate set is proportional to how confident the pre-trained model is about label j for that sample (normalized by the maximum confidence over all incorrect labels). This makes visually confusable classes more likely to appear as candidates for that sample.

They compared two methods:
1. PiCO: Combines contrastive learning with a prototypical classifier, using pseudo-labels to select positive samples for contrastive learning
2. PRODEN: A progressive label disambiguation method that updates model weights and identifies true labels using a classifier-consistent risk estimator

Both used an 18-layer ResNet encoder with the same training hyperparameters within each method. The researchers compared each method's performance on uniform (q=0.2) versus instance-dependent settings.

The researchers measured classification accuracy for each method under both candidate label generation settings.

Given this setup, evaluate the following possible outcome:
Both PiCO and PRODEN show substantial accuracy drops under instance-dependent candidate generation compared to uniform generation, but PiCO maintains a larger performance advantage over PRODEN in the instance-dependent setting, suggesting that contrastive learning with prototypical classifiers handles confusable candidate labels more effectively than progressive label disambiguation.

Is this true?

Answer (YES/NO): NO